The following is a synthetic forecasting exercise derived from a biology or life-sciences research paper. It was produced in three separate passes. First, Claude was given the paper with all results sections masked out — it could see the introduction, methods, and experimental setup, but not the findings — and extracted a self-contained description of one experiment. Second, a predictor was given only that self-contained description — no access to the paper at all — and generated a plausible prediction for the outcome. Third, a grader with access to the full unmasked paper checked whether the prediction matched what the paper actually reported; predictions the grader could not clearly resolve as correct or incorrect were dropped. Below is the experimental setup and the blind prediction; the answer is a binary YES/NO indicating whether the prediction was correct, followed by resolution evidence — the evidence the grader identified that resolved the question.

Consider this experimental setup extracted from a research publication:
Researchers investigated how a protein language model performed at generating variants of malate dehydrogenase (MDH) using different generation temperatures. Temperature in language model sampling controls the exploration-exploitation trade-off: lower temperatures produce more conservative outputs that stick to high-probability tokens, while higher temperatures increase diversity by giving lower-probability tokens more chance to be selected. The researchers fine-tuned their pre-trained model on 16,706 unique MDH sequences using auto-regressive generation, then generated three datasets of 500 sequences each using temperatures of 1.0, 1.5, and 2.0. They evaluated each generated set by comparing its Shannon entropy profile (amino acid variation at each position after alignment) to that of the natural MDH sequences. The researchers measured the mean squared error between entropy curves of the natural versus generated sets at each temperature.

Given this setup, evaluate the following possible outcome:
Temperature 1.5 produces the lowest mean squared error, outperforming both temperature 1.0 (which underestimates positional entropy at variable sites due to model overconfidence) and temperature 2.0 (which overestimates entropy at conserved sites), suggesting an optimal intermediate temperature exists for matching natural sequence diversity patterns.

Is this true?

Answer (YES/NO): NO